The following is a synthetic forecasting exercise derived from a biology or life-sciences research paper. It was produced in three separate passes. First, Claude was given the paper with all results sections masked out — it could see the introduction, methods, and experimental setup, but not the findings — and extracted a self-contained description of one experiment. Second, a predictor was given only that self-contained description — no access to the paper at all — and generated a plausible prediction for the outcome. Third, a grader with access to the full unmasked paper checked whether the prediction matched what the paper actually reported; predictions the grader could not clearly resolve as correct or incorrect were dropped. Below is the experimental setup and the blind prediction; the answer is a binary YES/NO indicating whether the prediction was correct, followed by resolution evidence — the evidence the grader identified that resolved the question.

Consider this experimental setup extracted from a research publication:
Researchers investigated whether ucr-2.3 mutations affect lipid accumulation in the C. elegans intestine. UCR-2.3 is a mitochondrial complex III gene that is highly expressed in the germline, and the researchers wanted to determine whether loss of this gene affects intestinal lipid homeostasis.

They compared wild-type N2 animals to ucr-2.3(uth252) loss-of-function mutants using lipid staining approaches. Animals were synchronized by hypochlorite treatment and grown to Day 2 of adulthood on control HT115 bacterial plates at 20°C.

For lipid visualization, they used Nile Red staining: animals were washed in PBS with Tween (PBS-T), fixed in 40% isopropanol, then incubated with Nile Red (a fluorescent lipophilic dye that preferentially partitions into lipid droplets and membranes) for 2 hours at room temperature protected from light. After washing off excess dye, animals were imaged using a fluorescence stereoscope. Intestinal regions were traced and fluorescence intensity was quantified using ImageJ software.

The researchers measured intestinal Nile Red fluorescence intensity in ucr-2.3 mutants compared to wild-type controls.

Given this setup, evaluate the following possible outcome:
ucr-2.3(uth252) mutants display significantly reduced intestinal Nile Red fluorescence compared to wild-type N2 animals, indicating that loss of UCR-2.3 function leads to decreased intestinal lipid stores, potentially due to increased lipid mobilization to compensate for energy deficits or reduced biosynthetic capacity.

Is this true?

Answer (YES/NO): NO